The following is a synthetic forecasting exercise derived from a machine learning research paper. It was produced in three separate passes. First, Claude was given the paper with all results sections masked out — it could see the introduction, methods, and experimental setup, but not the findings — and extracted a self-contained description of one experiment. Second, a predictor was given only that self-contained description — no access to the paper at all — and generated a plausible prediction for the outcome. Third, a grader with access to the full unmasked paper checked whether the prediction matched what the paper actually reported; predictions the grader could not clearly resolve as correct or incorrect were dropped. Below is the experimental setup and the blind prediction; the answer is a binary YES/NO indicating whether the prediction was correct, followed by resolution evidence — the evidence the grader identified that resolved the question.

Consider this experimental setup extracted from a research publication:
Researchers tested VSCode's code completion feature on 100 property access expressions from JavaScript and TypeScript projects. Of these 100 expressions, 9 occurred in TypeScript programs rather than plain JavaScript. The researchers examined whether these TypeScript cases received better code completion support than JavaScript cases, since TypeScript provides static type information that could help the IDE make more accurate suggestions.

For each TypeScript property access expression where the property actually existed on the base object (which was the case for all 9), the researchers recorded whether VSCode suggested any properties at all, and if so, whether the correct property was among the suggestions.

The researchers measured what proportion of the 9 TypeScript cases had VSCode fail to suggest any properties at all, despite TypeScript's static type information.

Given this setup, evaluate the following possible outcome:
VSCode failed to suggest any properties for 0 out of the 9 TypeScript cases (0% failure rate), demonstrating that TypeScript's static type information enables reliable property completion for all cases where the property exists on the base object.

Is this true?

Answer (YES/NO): NO